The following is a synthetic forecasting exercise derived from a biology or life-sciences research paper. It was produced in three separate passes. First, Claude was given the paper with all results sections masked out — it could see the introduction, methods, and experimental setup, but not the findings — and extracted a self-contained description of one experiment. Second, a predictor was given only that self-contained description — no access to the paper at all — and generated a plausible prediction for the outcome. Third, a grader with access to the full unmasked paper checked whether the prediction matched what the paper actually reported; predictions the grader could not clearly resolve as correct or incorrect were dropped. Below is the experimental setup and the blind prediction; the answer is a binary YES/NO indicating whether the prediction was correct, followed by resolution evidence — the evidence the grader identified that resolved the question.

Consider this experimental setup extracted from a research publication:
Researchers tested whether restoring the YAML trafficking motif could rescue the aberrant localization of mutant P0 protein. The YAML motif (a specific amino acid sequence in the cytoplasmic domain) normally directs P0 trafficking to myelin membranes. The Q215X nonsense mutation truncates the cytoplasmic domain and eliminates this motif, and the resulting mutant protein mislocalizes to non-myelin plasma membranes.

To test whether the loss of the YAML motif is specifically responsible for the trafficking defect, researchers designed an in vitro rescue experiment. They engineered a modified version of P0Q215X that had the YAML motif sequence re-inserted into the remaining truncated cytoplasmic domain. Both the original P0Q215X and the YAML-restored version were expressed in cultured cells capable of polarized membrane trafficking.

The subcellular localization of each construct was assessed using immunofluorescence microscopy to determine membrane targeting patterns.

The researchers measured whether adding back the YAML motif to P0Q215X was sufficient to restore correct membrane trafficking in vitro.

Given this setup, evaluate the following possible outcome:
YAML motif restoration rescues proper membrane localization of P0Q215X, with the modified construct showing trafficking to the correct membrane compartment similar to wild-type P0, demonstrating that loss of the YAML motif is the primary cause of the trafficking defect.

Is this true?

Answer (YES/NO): YES